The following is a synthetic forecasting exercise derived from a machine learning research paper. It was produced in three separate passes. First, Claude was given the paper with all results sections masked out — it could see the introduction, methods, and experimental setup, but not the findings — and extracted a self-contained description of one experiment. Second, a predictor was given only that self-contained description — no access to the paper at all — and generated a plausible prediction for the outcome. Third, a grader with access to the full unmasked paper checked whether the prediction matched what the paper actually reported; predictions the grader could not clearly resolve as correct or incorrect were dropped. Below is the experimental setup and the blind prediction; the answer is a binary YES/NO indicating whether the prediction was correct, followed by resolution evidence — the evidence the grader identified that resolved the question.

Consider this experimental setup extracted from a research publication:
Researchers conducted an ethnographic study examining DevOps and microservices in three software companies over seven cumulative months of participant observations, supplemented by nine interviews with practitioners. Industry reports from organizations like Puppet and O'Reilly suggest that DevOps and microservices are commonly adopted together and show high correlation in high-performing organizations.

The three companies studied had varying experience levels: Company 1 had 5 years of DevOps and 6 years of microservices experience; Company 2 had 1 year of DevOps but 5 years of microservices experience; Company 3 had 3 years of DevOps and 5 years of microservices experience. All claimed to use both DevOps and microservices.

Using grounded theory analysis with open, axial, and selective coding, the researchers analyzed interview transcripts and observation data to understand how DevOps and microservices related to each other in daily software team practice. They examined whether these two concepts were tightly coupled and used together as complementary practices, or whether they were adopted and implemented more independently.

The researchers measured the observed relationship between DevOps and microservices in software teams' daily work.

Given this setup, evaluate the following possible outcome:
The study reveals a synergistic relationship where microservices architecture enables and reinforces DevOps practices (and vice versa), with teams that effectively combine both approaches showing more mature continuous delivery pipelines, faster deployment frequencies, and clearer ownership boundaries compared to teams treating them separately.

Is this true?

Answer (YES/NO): NO